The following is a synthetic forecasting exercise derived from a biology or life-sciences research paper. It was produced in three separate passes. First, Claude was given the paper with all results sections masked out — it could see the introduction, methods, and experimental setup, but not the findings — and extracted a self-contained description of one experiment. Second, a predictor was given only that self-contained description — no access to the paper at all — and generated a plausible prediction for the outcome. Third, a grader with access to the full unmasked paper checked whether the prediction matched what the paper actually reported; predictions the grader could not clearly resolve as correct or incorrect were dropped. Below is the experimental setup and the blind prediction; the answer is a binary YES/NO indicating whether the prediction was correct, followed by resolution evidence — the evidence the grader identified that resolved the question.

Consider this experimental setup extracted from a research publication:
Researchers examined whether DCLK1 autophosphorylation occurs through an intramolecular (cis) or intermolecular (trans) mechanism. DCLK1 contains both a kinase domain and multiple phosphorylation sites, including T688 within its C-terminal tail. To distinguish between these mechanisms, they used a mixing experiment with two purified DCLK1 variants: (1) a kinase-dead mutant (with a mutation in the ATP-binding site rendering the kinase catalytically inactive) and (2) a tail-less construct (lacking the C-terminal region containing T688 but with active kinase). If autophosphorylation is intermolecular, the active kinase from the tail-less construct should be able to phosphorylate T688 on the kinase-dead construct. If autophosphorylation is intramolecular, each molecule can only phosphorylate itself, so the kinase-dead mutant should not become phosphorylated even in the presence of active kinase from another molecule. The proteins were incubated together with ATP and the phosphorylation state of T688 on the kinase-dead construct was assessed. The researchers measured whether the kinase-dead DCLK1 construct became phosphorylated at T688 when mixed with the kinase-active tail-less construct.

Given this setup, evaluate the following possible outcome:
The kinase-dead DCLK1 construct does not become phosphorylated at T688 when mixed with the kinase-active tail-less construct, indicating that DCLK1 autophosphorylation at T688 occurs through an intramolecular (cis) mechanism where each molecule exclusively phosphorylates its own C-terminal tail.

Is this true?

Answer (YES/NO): YES